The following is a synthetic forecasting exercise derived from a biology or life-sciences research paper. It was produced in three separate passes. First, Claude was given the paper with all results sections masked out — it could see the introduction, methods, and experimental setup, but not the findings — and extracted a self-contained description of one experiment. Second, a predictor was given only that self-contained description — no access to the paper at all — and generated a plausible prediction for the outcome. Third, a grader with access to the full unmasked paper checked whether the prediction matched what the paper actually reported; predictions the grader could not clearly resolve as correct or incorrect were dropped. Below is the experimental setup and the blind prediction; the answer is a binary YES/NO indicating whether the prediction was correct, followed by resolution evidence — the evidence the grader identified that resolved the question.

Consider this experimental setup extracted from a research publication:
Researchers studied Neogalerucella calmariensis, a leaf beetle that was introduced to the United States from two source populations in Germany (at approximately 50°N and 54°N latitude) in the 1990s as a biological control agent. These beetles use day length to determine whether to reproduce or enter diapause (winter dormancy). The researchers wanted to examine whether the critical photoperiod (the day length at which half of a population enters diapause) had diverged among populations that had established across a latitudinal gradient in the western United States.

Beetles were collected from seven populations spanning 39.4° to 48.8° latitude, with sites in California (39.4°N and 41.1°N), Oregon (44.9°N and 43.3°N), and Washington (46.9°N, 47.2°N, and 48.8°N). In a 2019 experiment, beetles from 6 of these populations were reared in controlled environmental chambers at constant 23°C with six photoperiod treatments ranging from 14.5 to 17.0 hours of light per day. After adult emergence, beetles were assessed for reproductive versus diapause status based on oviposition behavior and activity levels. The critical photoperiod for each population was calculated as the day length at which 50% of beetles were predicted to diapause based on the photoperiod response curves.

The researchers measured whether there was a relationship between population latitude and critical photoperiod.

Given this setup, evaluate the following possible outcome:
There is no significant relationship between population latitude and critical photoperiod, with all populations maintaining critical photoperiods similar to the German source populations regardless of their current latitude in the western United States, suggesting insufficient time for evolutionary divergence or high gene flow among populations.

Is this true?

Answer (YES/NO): NO